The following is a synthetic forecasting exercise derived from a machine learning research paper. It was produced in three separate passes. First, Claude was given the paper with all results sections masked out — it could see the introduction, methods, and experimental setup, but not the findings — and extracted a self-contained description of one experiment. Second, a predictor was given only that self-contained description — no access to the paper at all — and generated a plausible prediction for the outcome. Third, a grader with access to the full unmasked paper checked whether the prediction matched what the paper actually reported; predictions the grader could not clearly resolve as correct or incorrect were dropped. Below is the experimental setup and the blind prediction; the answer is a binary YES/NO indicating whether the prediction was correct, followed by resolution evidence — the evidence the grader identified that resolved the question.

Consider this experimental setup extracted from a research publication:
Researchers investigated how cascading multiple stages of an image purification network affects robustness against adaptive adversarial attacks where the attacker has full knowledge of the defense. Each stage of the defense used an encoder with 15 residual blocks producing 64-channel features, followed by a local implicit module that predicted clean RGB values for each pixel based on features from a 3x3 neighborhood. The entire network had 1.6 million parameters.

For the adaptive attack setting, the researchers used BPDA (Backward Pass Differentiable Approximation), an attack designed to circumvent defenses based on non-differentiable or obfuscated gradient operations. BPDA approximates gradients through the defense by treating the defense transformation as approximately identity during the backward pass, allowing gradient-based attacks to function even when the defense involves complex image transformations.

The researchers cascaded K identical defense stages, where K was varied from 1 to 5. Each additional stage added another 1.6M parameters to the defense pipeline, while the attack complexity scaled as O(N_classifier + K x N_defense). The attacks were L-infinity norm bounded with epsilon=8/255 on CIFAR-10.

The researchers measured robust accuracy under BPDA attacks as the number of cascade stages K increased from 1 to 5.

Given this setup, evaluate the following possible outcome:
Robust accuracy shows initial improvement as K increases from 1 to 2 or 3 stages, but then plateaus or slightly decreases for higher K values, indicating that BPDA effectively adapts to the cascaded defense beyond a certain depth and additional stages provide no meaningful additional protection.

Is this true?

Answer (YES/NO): NO